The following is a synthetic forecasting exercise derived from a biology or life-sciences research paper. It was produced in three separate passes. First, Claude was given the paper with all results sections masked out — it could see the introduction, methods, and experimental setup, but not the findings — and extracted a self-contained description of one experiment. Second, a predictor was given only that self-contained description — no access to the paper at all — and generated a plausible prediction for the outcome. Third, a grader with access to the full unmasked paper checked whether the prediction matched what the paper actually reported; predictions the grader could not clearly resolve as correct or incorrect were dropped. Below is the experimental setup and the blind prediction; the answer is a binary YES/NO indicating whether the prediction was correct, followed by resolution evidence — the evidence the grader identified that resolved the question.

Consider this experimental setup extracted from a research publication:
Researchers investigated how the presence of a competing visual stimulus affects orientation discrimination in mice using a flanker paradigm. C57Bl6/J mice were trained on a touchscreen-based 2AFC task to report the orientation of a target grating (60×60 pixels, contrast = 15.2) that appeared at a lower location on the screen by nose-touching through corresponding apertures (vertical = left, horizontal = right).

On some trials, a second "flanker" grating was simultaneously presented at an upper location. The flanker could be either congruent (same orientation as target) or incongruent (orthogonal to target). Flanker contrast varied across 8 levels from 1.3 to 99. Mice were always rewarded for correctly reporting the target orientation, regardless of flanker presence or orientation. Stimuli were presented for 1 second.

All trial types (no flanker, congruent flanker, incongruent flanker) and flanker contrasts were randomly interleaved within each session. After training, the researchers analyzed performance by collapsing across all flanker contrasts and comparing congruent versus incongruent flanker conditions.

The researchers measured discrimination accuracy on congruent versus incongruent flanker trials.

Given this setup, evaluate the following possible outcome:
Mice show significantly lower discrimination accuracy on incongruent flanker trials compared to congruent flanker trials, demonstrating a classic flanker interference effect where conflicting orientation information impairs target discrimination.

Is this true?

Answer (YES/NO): YES